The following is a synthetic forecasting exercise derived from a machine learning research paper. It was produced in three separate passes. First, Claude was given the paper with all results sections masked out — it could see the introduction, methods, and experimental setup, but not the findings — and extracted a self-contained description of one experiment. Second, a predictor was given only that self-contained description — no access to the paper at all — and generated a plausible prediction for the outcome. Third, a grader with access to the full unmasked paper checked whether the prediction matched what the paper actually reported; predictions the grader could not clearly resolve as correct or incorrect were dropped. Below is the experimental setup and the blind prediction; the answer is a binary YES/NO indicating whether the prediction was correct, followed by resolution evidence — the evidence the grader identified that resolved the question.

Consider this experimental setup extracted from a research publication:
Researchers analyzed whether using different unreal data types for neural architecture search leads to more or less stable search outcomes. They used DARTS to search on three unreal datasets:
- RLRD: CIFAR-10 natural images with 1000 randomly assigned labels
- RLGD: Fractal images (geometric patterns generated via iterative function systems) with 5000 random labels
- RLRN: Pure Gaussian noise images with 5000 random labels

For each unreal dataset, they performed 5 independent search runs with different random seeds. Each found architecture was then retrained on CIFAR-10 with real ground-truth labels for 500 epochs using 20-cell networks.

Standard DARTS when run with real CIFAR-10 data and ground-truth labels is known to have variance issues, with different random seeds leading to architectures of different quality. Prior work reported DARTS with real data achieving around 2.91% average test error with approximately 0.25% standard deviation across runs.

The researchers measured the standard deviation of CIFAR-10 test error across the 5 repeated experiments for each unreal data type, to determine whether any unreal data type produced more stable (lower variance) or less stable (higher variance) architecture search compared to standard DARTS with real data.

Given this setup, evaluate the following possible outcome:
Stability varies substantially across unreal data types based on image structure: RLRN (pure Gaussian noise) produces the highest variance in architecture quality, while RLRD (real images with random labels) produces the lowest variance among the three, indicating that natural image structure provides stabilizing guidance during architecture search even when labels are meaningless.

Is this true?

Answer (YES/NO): YES